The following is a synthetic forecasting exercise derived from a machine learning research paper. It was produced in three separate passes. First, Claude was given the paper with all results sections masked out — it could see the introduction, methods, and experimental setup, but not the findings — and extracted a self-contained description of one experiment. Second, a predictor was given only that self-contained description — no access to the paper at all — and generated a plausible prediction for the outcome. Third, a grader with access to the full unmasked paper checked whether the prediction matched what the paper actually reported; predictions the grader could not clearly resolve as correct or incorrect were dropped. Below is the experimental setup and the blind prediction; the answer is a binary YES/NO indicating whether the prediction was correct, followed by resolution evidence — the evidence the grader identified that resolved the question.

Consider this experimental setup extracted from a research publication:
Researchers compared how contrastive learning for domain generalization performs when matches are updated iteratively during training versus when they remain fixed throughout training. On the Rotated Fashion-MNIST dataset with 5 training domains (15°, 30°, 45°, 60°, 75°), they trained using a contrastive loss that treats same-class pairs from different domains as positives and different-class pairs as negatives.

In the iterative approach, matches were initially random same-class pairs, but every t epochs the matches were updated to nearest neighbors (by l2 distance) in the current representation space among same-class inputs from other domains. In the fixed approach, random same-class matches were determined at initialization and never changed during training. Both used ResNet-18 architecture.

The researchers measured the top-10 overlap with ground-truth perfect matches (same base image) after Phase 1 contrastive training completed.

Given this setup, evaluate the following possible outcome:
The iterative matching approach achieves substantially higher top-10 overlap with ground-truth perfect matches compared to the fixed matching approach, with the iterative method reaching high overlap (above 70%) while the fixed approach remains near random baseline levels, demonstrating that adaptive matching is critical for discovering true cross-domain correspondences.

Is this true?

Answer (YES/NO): NO